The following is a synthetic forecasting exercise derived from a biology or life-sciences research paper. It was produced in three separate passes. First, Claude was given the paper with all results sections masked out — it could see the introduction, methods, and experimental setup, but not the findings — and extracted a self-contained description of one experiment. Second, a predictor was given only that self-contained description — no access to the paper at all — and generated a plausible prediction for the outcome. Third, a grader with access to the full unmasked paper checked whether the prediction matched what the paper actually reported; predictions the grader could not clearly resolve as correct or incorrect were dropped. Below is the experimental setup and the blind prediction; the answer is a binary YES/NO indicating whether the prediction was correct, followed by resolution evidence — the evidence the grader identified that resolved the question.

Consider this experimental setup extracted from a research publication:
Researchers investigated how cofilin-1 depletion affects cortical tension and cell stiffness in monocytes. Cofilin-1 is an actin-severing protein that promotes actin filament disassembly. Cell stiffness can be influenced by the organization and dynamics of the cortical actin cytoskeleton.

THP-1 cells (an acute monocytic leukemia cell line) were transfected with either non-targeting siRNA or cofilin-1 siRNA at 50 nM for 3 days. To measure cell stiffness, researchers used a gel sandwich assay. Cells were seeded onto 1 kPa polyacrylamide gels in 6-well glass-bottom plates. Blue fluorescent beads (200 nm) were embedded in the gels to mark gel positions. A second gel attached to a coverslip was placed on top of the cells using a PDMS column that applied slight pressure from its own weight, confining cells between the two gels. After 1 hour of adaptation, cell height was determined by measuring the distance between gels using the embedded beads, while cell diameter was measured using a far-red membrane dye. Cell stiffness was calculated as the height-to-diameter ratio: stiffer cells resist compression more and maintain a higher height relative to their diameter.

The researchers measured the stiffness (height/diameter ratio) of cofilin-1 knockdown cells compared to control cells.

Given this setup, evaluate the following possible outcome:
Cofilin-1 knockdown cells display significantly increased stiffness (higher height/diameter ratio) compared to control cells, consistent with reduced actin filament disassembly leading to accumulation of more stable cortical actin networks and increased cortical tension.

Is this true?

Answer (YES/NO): NO